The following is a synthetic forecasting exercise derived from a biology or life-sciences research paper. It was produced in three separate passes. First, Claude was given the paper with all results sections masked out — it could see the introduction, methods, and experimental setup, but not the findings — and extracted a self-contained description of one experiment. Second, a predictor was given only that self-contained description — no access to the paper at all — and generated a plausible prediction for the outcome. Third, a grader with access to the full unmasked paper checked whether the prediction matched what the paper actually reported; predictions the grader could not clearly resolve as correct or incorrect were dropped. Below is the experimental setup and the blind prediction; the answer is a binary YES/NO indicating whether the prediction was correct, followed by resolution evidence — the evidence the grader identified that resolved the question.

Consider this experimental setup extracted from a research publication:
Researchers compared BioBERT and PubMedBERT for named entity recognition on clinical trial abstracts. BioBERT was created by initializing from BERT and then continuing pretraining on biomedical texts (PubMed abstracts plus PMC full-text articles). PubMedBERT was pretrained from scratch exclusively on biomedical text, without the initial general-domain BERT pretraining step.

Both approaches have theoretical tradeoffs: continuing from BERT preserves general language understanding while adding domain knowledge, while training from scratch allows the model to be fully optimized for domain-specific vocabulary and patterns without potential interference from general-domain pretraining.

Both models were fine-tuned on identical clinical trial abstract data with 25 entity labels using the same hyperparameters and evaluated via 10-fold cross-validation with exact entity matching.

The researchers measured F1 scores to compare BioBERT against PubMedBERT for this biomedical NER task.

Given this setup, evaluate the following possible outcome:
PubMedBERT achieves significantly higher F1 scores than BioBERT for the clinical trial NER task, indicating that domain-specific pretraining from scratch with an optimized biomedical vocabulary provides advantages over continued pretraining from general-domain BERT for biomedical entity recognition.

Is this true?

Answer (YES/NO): NO